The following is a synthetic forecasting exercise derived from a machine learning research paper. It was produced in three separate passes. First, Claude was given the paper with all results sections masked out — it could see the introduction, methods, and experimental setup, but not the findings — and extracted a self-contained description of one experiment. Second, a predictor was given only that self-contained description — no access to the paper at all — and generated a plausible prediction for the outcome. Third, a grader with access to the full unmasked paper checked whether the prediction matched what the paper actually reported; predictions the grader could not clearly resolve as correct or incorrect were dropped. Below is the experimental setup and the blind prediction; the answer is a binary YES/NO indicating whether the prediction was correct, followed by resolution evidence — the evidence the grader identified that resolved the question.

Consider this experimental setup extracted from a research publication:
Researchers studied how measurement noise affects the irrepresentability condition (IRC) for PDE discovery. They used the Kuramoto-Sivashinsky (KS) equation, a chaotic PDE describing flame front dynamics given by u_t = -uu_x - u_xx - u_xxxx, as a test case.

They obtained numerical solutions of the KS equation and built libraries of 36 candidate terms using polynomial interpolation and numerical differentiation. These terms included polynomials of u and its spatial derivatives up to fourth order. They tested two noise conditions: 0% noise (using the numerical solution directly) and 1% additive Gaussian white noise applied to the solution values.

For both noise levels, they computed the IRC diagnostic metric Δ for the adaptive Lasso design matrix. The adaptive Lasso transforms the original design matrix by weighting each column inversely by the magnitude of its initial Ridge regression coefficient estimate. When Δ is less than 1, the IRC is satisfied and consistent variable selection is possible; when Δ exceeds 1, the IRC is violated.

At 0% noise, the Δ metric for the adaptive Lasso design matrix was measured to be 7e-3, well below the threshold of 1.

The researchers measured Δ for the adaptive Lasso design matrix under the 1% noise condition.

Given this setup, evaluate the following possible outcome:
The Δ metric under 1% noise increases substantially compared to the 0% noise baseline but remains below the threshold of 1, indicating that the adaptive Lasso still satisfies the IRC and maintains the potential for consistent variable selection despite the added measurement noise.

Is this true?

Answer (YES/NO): NO